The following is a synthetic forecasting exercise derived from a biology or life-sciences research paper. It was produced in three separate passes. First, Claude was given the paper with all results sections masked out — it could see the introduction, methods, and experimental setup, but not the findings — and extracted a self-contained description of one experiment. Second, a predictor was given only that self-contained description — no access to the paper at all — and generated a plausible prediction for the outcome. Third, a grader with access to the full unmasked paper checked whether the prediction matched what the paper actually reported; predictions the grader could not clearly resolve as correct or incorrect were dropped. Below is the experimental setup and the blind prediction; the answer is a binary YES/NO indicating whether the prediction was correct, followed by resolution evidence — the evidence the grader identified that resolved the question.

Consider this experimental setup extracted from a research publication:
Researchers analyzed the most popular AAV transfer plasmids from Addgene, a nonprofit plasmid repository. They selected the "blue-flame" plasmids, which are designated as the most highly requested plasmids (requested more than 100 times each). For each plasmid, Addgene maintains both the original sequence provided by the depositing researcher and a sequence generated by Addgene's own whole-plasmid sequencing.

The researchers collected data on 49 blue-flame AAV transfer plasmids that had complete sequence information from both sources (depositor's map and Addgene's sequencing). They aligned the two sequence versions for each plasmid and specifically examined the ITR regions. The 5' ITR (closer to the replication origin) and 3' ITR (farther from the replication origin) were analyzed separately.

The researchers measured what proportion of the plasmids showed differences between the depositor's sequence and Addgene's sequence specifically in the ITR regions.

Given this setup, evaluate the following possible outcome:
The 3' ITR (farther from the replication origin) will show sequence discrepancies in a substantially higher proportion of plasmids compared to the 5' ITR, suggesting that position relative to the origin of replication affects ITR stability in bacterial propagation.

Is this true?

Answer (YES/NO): NO